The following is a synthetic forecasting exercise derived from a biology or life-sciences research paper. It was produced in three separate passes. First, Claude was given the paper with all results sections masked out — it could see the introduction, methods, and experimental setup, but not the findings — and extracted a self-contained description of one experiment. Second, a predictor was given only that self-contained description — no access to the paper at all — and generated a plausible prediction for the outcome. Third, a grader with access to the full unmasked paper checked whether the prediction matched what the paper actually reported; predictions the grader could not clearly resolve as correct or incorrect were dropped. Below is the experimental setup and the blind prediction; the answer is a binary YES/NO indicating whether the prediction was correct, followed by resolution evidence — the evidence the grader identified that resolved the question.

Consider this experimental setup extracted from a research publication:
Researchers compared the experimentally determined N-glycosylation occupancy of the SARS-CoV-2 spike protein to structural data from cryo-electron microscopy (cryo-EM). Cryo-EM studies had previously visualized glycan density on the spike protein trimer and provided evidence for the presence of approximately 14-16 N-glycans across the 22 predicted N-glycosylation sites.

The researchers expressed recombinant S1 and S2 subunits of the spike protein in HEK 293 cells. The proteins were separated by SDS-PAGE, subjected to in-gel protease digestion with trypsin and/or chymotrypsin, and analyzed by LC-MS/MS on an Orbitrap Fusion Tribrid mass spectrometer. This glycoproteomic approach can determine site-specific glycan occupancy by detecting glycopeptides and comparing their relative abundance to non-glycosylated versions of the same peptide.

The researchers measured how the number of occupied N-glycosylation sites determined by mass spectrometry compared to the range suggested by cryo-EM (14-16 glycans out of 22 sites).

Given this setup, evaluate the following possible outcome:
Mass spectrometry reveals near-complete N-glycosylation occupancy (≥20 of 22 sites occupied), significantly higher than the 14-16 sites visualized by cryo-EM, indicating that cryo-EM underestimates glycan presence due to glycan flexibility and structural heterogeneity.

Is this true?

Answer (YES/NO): NO